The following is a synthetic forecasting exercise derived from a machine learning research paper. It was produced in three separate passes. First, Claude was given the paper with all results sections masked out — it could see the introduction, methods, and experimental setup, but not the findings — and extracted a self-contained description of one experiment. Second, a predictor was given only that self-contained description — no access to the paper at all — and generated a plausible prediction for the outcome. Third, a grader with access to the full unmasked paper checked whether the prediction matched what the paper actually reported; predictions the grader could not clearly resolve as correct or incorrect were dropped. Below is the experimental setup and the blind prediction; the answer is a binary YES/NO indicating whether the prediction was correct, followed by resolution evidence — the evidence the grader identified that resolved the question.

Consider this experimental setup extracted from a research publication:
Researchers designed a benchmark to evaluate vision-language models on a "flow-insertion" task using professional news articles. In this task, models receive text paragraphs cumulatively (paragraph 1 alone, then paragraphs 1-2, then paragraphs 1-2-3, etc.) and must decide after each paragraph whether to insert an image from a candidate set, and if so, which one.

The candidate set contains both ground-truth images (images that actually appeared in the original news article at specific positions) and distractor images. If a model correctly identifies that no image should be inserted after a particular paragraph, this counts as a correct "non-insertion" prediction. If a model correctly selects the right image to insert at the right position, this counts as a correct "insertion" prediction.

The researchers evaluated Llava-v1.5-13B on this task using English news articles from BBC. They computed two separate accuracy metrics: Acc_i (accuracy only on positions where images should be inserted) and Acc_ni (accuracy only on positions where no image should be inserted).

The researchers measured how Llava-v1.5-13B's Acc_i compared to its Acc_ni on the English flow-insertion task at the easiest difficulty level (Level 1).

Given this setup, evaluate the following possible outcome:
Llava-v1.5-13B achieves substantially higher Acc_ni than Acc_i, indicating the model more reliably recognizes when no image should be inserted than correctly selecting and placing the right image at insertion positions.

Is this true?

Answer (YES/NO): NO